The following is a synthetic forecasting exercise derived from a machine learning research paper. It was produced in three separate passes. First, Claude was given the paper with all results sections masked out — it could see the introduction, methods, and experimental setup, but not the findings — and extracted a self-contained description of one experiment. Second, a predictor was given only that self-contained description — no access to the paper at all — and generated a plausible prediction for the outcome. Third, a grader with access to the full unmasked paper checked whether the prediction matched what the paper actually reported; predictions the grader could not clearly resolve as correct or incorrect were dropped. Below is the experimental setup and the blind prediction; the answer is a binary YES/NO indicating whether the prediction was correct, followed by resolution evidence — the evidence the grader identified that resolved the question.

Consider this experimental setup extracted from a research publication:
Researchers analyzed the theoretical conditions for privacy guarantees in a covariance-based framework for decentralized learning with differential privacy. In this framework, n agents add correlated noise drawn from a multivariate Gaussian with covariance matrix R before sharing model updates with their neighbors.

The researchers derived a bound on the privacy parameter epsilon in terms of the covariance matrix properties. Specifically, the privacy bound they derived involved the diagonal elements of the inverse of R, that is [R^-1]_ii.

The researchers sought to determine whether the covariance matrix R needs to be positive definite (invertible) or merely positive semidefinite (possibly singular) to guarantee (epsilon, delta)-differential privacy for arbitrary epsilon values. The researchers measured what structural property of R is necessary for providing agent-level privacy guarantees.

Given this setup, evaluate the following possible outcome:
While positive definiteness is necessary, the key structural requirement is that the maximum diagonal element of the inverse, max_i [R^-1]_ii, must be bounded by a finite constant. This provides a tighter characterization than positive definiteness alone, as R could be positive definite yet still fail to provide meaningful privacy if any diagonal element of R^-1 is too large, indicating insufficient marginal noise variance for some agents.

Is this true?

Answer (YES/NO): NO